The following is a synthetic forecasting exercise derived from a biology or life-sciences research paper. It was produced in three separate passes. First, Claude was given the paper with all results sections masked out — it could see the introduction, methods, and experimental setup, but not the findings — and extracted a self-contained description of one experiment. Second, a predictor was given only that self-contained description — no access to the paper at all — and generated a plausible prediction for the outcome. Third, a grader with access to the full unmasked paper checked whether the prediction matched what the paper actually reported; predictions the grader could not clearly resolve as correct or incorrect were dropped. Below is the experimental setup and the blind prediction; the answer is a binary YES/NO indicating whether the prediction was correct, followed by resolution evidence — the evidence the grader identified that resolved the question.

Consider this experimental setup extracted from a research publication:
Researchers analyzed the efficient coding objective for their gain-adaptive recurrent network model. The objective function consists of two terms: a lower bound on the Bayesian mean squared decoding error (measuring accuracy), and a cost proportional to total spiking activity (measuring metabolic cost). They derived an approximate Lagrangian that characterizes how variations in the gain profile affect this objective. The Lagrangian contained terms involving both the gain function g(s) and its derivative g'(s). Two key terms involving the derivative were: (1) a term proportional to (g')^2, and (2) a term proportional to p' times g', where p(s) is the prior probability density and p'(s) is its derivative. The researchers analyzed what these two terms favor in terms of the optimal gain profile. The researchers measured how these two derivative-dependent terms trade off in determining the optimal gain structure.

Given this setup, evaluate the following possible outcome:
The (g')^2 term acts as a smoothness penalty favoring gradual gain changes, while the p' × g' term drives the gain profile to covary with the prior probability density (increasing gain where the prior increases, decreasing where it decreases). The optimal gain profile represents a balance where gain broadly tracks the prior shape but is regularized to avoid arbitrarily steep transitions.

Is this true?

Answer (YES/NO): YES